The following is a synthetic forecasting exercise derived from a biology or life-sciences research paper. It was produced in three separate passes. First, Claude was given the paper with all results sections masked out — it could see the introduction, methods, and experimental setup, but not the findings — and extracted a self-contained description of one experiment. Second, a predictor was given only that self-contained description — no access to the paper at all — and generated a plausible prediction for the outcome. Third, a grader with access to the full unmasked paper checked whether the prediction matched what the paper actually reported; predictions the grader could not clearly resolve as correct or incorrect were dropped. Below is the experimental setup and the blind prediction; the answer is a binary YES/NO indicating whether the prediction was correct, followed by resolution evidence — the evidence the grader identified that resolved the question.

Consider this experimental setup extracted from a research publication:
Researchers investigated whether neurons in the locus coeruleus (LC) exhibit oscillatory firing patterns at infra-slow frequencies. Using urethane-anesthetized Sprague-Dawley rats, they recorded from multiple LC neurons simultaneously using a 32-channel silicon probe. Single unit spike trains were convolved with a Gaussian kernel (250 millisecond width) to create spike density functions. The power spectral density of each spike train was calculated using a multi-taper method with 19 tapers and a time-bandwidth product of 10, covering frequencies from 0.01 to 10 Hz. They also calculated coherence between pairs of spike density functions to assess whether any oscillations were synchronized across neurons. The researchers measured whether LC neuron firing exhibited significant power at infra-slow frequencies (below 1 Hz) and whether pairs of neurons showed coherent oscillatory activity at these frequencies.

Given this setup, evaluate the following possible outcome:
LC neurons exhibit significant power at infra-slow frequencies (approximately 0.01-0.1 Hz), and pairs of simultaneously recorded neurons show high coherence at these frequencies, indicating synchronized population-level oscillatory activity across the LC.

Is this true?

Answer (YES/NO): NO